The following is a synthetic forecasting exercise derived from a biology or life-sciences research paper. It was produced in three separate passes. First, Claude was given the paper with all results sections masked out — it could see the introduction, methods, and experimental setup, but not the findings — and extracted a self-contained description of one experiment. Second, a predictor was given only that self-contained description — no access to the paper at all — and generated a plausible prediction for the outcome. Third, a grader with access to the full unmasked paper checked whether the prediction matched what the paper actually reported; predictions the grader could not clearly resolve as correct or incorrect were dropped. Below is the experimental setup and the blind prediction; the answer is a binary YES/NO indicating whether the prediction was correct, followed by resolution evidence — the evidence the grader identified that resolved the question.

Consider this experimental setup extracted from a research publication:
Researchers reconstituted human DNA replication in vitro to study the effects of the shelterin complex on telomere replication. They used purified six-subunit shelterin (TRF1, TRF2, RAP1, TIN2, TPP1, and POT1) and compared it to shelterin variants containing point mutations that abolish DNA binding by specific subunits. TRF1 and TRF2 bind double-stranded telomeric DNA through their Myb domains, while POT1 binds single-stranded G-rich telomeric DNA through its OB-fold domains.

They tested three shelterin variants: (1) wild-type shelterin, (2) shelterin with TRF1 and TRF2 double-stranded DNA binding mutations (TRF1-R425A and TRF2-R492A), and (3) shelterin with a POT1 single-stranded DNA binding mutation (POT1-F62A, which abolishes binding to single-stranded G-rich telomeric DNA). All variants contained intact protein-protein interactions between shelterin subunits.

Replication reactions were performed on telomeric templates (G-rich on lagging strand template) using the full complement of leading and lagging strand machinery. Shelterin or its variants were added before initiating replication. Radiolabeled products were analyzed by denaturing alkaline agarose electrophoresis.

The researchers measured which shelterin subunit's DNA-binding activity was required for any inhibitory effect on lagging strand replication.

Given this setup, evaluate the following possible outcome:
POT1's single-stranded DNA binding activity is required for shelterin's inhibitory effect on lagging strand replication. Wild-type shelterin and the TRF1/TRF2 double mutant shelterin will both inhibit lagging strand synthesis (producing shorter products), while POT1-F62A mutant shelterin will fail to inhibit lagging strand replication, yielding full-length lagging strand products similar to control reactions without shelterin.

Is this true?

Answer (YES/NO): YES